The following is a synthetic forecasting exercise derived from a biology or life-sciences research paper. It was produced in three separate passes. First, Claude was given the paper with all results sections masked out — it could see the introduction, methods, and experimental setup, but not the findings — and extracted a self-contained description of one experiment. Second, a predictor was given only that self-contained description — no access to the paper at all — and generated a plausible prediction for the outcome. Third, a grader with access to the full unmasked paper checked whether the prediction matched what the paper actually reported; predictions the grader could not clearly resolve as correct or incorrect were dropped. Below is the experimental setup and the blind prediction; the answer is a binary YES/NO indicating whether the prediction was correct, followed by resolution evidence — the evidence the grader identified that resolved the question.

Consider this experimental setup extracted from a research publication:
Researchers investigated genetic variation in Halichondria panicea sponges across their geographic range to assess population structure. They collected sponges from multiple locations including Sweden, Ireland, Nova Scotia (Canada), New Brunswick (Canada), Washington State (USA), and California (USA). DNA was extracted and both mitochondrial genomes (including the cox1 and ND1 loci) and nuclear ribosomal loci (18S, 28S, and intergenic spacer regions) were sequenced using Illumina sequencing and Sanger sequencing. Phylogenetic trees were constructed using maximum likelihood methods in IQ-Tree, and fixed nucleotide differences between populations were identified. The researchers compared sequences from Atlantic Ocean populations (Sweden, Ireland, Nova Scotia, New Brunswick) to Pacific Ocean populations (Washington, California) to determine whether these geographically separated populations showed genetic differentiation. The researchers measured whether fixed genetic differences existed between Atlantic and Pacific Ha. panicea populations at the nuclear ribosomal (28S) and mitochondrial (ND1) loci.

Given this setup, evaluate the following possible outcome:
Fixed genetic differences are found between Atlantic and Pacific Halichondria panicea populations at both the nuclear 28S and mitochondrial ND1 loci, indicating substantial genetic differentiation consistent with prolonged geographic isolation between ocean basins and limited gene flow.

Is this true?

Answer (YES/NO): YES